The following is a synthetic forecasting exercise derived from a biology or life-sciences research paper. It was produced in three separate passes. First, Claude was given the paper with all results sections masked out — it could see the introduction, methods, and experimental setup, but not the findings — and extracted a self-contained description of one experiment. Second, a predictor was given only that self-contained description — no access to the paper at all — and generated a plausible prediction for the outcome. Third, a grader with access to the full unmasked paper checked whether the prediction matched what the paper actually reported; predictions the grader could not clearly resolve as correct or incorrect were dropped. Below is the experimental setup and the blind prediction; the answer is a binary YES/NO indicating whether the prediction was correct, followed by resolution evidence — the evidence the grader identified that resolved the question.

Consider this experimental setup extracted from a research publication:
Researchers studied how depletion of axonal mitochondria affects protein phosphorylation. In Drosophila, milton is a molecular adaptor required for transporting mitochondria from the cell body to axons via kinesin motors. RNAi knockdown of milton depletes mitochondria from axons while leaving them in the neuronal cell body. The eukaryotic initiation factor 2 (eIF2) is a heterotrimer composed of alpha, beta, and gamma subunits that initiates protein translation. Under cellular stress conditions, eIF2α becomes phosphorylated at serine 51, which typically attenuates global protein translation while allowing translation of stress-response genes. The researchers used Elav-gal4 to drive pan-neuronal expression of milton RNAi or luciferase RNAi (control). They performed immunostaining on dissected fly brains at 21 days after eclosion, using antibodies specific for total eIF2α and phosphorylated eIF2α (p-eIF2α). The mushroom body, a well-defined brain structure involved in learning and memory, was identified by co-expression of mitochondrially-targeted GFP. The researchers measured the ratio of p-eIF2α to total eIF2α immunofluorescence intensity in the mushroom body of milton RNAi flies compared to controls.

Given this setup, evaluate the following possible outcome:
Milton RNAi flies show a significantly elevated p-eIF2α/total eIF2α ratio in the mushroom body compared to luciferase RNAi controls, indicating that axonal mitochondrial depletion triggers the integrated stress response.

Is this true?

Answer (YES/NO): NO